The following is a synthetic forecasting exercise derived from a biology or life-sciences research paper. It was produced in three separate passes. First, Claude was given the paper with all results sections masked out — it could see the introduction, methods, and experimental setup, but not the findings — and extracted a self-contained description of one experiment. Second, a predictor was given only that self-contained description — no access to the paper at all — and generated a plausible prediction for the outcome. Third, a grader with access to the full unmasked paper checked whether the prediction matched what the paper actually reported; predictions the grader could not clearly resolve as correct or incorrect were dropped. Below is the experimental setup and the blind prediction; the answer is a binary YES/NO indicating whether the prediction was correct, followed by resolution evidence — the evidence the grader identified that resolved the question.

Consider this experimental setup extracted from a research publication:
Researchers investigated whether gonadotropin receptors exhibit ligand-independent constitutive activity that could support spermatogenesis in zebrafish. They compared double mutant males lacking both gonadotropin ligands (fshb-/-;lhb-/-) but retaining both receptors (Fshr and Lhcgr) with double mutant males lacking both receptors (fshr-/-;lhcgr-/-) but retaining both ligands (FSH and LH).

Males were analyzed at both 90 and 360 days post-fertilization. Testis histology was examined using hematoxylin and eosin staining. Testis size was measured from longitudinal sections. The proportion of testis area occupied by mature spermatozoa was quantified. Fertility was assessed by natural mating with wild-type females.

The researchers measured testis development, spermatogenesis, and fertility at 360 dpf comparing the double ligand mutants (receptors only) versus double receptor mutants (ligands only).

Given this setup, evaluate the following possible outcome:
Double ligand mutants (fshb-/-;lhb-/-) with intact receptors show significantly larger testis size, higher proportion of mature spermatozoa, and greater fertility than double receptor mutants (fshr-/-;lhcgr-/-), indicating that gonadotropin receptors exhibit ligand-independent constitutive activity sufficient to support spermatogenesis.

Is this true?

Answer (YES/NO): YES